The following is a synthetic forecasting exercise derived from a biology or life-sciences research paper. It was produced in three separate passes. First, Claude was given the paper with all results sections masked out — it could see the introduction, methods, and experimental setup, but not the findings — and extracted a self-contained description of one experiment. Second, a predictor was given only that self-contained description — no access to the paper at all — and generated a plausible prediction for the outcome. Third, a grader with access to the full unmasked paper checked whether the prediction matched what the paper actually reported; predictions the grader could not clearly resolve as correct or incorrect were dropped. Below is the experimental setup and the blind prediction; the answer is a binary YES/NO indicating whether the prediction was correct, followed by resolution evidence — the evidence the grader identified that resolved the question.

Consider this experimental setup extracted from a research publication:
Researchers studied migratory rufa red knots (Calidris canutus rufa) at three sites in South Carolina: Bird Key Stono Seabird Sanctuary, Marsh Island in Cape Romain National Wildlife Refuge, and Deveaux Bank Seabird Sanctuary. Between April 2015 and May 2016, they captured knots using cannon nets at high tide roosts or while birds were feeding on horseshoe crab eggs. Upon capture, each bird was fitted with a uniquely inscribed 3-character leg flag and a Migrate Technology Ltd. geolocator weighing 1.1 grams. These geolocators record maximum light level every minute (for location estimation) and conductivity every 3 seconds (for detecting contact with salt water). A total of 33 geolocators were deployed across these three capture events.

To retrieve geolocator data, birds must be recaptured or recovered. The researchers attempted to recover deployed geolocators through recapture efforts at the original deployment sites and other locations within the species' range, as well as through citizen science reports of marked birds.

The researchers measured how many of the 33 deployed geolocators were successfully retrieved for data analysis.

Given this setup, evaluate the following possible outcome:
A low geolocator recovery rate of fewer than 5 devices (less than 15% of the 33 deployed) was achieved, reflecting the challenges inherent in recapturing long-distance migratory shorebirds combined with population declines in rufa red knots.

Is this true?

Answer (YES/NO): YES